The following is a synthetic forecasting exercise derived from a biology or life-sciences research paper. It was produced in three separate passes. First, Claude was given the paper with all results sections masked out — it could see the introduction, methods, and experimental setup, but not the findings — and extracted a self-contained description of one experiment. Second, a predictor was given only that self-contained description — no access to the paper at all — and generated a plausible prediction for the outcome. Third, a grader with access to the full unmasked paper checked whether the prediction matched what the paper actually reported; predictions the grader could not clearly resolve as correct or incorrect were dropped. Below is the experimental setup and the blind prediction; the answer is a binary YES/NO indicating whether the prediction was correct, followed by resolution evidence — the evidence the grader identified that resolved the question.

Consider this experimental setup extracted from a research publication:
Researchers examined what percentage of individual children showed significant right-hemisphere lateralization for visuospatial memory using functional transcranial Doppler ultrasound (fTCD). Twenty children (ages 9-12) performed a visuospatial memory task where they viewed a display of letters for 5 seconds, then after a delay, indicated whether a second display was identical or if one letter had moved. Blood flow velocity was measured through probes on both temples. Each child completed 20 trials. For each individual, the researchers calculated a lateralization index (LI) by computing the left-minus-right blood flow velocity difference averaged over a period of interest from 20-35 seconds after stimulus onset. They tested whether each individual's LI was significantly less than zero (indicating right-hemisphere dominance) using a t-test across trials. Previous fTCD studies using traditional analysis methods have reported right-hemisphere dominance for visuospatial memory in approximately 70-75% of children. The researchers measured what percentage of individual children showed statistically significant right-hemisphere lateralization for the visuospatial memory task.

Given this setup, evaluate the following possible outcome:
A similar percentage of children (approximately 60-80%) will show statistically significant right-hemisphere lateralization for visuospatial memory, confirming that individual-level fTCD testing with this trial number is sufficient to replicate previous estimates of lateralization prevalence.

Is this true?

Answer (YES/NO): NO